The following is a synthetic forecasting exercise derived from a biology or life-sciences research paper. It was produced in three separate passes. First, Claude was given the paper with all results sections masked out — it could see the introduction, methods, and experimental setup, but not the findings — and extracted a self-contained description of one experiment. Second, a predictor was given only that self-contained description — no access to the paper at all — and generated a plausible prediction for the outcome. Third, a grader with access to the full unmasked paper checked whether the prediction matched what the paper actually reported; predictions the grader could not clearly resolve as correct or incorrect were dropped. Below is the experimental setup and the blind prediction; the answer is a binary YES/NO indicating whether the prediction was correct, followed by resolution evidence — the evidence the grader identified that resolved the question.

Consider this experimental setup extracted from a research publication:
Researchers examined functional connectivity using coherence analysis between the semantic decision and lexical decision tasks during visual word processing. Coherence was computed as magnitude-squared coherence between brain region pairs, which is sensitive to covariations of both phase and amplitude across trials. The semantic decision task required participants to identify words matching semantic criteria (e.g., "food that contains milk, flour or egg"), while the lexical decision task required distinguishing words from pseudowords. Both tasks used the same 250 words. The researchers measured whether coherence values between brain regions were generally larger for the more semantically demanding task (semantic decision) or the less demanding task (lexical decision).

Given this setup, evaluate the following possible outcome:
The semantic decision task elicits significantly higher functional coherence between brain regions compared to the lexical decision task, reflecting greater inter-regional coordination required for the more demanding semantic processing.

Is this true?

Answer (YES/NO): NO